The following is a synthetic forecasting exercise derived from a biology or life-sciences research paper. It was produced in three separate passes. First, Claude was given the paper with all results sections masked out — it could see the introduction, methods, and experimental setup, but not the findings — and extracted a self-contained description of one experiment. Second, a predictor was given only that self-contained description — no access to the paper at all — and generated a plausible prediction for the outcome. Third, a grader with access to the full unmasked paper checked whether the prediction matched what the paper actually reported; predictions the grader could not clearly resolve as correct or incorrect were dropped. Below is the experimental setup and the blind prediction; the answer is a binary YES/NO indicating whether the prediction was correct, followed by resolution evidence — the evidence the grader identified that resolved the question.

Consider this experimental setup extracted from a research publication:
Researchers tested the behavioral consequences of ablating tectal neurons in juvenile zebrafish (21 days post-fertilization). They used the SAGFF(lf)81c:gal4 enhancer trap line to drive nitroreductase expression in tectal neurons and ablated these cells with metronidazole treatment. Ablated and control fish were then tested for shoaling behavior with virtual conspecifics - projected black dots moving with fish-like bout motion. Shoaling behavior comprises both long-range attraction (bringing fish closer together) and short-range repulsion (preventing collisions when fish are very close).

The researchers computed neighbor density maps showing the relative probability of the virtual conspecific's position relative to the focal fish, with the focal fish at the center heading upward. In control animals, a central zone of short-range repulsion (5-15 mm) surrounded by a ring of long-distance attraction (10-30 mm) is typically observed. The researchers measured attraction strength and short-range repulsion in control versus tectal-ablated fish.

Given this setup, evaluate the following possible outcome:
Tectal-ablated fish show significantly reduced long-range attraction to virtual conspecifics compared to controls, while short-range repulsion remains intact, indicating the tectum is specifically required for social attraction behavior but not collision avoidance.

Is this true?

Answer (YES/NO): YES